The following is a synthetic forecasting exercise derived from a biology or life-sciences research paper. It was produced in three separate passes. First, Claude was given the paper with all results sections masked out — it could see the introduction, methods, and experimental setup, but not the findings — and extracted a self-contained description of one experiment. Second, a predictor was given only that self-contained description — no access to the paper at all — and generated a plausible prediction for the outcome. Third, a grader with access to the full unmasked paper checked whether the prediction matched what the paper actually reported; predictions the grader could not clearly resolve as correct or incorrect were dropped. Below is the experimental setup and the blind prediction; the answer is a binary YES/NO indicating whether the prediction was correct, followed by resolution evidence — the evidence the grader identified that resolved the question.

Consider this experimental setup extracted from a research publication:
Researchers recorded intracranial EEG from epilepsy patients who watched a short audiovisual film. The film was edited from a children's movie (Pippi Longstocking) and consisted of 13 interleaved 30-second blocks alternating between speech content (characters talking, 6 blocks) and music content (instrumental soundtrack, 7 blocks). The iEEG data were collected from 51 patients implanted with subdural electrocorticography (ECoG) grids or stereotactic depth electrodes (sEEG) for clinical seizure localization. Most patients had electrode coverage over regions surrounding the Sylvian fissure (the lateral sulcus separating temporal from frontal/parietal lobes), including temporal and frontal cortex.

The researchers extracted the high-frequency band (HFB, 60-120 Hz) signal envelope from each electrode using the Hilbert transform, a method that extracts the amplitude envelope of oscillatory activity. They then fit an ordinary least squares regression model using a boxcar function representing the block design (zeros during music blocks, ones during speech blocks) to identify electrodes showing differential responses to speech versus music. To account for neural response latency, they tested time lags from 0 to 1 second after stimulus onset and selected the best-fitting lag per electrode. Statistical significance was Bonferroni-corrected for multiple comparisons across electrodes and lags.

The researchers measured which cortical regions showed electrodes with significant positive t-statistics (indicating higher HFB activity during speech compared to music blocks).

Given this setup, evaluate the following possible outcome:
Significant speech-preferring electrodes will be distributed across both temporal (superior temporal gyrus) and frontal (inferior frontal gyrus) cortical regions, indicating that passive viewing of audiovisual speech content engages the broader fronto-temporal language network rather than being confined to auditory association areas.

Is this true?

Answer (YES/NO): YES